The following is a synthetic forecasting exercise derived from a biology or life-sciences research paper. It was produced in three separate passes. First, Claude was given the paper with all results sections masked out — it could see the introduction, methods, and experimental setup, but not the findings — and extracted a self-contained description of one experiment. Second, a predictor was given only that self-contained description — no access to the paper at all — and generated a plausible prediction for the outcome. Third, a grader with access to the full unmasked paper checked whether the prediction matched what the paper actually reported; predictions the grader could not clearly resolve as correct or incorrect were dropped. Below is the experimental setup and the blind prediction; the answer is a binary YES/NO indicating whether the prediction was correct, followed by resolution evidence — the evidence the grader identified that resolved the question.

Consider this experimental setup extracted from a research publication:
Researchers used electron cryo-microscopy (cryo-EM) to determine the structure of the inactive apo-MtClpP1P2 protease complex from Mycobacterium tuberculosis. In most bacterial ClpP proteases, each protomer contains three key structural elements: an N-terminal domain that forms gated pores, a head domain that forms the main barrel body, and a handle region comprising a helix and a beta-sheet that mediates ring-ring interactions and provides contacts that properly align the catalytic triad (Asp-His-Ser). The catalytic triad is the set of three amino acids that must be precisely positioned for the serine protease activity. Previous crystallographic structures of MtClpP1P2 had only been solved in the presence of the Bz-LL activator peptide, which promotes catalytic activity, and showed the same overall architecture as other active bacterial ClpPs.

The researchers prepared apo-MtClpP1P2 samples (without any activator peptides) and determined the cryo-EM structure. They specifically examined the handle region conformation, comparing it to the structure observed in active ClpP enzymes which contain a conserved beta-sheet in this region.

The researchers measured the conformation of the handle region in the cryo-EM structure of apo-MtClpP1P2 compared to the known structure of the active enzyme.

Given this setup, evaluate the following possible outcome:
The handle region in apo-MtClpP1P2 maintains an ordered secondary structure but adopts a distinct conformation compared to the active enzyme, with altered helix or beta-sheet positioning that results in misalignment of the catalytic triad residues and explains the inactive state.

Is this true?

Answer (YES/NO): NO